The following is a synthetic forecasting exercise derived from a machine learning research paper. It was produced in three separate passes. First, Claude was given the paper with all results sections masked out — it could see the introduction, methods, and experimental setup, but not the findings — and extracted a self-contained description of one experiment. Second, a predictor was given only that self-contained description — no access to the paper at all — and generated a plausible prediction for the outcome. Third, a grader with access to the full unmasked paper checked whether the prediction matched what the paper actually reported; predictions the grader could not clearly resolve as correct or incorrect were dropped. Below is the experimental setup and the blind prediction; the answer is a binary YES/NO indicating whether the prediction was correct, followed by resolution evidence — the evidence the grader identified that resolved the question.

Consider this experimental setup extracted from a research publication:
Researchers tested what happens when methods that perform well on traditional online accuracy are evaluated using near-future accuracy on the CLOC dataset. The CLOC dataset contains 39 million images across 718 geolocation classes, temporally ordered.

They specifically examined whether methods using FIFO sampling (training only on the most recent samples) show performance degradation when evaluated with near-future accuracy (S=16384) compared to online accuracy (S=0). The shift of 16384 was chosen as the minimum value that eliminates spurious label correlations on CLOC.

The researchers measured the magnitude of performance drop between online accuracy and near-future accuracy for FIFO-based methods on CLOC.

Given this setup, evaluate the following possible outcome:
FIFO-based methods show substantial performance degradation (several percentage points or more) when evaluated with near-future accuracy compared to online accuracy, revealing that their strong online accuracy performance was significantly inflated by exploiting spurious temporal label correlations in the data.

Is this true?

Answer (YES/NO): YES